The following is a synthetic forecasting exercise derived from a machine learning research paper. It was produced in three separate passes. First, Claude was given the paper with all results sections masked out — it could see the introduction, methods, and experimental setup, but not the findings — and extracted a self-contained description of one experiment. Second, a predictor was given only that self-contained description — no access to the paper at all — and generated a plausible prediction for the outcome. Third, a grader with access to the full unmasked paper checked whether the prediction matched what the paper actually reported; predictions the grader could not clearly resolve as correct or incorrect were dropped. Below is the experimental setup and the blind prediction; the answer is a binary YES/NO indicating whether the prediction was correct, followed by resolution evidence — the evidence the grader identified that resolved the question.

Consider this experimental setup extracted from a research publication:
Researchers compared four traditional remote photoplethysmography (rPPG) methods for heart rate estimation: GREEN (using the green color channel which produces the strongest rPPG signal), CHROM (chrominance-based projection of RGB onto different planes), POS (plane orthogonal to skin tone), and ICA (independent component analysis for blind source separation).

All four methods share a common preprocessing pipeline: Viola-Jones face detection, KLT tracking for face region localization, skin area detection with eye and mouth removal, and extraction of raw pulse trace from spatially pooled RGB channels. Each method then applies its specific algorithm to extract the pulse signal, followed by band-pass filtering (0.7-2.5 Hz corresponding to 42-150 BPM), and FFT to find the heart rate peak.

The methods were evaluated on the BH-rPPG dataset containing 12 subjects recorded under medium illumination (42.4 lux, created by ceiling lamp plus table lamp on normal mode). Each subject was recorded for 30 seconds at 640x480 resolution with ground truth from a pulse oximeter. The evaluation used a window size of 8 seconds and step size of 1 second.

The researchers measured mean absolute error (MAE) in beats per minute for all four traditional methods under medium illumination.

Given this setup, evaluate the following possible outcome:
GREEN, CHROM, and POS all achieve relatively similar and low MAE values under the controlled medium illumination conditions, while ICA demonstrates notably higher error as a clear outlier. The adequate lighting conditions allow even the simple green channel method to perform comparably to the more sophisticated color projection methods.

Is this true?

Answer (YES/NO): NO